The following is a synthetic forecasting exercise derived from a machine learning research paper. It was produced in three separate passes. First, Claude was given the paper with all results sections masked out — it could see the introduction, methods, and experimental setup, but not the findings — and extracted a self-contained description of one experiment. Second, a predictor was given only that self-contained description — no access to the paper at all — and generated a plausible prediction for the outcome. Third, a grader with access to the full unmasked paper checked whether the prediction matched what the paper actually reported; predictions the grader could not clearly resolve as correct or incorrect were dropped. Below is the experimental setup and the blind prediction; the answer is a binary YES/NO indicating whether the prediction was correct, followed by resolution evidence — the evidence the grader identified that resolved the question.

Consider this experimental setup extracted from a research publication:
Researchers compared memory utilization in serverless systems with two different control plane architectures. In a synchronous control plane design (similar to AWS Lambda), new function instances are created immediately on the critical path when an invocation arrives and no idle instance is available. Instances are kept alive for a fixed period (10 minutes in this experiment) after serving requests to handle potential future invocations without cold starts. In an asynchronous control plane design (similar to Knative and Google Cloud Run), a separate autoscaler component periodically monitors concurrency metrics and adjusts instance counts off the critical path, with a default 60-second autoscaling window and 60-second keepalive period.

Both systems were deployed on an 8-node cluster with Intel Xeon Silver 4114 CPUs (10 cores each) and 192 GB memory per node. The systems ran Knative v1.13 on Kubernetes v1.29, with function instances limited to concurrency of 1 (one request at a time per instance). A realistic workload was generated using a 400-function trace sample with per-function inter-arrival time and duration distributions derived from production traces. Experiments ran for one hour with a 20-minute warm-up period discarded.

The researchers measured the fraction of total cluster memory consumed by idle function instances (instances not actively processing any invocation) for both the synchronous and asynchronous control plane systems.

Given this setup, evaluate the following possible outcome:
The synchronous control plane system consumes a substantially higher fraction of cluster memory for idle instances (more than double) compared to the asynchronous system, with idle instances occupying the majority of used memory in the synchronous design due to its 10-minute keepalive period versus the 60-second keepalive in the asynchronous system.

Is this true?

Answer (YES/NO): NO